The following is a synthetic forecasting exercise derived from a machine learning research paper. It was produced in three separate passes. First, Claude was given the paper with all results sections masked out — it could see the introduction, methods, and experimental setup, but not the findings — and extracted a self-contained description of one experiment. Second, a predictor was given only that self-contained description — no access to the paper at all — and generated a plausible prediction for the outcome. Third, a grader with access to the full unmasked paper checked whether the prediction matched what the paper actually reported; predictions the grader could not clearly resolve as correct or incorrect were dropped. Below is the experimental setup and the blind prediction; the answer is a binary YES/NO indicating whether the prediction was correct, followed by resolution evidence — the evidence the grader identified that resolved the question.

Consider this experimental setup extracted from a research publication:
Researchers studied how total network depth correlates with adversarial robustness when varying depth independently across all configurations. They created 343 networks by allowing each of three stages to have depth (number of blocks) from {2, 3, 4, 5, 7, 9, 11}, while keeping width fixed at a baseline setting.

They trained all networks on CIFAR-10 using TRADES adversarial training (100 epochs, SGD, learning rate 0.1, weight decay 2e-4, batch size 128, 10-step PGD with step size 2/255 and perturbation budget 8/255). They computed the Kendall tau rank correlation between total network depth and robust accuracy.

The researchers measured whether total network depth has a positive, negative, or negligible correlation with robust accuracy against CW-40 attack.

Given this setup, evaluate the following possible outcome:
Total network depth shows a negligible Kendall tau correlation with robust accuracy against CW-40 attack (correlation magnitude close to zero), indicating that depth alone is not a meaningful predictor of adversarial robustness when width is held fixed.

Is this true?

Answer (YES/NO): YES